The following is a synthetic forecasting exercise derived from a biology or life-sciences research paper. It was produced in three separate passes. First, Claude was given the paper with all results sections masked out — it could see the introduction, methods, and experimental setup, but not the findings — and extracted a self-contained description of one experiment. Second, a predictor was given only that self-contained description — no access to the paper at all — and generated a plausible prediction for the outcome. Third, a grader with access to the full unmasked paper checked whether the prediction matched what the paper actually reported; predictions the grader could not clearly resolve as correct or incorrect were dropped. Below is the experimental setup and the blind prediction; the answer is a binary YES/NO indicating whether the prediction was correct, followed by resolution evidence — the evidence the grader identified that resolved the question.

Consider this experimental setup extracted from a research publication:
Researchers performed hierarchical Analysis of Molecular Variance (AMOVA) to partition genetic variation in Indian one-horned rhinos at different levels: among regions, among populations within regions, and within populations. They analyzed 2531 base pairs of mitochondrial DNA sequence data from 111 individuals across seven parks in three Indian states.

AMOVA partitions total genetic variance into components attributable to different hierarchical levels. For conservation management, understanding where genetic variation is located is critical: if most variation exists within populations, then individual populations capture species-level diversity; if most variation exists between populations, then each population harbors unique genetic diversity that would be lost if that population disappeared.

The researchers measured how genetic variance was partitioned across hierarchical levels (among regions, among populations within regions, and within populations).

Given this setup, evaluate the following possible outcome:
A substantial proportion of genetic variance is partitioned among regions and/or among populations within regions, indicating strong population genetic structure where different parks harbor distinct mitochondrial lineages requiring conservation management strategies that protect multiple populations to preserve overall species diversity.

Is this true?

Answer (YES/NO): YES